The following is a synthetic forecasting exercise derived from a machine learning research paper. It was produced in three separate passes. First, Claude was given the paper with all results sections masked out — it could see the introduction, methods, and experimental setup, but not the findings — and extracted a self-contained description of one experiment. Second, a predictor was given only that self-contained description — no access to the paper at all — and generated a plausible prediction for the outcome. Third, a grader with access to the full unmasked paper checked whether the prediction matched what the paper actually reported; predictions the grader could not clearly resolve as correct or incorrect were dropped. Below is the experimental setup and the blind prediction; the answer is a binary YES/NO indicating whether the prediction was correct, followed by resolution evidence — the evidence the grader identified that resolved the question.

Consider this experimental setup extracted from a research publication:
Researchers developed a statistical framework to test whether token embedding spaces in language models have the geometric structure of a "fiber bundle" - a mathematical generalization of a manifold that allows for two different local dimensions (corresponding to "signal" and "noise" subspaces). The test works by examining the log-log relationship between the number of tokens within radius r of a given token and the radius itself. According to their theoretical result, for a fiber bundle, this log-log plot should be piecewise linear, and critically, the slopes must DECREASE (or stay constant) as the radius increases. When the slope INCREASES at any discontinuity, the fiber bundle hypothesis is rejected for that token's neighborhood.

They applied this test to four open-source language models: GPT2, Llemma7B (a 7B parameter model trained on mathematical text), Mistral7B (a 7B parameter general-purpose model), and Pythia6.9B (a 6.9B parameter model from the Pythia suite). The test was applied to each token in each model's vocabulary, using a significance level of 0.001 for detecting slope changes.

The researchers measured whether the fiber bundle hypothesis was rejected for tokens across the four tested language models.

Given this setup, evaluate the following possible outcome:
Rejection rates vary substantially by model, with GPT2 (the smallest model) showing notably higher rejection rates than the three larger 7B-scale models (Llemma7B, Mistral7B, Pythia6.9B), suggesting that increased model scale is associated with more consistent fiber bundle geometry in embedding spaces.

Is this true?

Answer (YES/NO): NO